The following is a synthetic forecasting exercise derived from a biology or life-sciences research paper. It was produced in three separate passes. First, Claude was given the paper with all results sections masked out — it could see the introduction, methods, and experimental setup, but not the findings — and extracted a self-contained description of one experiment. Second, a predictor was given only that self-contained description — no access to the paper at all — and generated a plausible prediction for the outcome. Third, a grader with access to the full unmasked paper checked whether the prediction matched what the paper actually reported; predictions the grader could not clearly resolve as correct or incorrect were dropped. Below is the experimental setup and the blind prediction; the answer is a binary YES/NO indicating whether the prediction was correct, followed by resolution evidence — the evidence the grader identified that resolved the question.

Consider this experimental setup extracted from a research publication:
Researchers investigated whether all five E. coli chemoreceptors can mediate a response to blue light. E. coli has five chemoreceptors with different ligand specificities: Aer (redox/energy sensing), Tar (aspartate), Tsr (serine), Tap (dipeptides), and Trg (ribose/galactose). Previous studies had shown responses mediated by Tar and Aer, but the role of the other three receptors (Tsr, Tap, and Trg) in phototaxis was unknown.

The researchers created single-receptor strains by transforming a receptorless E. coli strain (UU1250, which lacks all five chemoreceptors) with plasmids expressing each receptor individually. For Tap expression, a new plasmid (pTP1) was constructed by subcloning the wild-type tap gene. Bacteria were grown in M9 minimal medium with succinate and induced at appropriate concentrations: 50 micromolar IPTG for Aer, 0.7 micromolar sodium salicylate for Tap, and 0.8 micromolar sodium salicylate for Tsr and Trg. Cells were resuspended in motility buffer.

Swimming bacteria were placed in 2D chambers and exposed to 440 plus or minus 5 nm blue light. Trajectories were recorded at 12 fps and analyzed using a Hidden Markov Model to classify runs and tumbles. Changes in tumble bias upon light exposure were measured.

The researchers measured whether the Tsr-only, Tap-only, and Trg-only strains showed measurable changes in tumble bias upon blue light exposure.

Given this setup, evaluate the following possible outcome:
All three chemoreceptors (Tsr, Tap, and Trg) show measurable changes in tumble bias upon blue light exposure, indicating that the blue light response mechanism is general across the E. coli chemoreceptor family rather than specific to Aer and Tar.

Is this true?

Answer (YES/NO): NO